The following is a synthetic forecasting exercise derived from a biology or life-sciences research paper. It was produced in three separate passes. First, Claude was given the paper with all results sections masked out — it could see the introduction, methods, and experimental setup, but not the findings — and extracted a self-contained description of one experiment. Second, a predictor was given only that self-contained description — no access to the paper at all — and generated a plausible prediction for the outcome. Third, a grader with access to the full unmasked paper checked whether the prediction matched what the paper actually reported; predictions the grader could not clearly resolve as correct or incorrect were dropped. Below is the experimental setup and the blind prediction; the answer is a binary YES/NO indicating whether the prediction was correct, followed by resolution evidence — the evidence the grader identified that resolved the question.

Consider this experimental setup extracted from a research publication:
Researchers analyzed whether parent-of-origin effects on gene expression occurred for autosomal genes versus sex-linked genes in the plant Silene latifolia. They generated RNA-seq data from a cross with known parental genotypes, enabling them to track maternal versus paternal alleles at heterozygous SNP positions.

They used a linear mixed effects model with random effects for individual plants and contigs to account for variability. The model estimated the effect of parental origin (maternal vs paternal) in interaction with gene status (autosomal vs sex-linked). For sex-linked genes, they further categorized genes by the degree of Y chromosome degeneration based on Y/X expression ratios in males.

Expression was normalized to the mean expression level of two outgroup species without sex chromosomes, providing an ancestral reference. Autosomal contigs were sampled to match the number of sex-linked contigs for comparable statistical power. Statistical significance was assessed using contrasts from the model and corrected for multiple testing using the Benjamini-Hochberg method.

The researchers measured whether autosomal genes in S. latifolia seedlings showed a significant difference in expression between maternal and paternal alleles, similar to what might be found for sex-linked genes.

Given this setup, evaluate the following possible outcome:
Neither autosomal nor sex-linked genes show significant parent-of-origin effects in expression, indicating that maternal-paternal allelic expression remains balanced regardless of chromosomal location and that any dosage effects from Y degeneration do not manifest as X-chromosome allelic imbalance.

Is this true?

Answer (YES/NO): NO